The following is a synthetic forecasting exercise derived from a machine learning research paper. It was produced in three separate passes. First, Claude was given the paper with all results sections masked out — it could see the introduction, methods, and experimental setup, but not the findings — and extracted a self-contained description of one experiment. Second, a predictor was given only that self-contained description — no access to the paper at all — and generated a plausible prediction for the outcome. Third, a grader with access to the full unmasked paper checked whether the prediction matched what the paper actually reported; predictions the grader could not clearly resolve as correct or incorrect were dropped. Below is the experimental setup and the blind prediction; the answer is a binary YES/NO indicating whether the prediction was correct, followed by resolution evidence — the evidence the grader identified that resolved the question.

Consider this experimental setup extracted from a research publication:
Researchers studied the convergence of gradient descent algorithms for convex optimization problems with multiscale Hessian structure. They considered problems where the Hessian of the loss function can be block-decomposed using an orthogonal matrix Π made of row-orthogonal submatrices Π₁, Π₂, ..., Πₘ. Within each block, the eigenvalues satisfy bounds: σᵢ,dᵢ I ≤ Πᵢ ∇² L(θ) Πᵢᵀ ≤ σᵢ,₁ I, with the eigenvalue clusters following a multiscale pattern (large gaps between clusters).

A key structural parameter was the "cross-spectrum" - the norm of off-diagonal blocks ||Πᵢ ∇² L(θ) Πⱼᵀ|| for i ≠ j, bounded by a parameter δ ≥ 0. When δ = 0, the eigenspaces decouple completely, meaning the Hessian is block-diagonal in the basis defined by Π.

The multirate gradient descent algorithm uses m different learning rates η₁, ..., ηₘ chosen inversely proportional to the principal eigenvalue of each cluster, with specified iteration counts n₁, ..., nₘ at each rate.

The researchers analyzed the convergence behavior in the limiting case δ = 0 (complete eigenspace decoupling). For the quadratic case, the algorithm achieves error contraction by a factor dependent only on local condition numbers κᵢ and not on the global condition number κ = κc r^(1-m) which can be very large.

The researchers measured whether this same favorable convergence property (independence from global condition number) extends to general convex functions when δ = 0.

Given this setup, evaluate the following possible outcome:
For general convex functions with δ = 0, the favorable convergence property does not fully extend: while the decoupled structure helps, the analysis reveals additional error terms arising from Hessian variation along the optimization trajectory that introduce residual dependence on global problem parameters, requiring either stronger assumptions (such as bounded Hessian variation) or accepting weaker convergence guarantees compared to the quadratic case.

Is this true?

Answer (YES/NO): NO